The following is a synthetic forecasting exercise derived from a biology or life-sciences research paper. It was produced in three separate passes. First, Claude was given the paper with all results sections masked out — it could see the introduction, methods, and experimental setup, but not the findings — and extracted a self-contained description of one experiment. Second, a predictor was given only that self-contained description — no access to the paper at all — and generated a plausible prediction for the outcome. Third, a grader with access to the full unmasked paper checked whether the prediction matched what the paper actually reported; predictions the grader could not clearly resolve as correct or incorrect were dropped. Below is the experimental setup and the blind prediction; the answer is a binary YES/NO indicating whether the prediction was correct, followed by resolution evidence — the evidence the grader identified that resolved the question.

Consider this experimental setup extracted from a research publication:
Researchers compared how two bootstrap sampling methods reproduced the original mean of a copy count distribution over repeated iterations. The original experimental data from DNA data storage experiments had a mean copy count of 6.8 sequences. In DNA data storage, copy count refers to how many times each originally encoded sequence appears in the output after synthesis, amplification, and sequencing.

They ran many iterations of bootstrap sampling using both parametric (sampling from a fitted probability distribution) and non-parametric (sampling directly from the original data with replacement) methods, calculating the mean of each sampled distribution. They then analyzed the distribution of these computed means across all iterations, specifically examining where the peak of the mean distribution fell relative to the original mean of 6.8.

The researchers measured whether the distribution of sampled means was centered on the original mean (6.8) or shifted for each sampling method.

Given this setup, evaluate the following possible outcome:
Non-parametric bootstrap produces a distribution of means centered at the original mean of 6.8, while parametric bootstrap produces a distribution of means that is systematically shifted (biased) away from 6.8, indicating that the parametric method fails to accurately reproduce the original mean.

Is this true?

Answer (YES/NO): YES